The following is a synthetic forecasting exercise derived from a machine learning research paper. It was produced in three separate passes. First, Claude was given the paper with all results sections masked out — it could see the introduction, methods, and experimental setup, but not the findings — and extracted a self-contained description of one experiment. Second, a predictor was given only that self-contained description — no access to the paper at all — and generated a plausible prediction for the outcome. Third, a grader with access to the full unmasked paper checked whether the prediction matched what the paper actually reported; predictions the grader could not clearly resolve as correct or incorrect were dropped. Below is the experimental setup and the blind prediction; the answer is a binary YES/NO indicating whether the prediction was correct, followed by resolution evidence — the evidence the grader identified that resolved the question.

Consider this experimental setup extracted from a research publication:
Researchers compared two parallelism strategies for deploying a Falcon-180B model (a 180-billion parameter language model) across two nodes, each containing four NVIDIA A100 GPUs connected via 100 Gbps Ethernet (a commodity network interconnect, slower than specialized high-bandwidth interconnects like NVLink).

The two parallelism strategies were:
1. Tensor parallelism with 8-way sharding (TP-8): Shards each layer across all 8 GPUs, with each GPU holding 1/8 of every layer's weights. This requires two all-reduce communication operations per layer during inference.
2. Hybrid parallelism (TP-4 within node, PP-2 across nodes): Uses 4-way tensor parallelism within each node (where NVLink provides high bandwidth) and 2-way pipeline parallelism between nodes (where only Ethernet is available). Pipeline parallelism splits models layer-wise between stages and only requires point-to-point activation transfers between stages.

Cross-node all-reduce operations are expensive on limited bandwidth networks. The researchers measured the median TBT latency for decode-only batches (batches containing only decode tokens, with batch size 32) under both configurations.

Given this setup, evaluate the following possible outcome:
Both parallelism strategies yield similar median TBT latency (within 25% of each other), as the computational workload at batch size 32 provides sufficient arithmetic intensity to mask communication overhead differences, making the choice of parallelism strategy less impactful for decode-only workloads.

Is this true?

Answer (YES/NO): NO